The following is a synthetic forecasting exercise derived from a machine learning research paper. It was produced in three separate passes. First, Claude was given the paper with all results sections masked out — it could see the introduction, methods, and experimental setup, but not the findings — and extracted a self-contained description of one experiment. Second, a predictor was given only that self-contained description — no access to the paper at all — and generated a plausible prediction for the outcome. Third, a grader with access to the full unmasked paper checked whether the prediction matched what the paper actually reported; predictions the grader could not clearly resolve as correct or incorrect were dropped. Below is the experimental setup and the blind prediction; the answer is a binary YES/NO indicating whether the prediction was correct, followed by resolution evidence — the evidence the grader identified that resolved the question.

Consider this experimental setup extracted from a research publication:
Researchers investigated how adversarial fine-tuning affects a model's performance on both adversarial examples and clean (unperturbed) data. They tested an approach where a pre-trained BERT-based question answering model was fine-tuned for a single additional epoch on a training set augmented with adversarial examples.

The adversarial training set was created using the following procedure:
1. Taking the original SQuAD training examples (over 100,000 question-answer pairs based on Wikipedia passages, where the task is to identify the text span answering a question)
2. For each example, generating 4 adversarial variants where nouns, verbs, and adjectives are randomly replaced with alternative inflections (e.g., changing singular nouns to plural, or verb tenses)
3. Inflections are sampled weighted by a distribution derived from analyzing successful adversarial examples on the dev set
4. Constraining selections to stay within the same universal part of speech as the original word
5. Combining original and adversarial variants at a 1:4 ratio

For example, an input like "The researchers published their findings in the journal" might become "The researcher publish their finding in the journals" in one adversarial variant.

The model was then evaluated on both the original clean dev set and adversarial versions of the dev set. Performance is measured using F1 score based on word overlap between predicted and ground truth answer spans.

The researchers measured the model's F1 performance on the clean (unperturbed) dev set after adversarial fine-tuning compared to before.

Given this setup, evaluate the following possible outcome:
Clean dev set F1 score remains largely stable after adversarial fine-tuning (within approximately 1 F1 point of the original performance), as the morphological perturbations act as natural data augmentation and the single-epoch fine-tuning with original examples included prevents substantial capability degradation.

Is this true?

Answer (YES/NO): NO